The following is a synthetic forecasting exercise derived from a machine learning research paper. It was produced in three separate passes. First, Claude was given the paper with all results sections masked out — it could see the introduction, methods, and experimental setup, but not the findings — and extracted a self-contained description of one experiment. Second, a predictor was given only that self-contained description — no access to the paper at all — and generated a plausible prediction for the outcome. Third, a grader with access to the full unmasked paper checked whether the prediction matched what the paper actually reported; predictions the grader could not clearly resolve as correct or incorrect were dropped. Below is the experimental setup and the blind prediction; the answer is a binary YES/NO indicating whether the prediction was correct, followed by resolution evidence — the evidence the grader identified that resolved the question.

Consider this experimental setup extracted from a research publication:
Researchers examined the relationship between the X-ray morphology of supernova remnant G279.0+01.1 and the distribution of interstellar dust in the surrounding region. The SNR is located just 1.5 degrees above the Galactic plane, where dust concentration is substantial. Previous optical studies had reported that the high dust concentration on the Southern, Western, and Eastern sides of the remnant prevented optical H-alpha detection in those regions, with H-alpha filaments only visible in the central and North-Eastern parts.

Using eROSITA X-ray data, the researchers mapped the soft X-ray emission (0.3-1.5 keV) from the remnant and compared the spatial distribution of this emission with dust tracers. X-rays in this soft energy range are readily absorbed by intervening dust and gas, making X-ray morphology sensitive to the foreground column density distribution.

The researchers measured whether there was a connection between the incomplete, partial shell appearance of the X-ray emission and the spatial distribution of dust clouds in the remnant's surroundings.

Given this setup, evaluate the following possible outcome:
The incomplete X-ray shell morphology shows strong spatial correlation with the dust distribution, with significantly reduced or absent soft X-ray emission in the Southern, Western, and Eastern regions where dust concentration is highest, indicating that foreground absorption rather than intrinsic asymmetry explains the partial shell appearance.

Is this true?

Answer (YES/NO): NO